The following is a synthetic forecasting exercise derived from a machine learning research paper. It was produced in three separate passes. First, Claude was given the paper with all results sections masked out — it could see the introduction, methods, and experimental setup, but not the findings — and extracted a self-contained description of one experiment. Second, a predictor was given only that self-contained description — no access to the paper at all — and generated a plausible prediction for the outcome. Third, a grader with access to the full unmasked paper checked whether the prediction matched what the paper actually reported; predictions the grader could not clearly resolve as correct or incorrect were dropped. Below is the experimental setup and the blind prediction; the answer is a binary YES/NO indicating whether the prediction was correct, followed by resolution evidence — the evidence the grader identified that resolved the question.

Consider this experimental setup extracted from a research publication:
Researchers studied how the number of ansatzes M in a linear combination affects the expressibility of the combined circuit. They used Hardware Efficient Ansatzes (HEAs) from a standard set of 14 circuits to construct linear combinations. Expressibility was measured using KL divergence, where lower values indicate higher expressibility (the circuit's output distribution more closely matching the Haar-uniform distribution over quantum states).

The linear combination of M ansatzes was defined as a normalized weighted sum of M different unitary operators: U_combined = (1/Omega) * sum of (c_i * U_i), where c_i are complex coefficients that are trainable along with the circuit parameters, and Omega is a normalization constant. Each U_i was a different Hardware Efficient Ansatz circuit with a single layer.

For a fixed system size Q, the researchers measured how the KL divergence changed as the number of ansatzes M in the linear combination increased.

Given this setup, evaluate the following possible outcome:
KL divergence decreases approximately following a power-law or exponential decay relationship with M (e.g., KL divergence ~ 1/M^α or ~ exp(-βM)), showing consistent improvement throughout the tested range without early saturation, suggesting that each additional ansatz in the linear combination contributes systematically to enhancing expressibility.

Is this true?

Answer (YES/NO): NO